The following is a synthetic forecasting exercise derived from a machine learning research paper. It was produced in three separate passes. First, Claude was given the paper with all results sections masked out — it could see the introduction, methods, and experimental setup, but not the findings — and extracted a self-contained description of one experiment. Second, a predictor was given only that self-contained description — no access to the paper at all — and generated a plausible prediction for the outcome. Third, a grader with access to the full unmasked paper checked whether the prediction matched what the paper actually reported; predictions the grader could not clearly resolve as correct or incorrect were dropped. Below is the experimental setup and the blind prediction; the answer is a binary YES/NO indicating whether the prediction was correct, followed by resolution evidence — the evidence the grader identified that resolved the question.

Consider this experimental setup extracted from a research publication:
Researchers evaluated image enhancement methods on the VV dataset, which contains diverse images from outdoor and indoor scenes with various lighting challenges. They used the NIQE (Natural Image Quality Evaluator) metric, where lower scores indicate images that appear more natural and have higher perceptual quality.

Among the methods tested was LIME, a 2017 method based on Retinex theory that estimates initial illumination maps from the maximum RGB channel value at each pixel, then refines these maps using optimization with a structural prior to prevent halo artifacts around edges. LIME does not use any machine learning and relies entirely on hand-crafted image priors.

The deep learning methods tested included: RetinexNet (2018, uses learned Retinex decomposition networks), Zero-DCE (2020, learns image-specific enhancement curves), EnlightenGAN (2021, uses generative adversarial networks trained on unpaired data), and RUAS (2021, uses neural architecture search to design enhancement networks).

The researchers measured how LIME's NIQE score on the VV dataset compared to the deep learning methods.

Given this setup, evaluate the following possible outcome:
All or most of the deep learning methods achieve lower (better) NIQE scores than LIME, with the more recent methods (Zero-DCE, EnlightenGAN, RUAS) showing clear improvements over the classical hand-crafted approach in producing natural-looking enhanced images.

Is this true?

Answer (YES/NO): NO